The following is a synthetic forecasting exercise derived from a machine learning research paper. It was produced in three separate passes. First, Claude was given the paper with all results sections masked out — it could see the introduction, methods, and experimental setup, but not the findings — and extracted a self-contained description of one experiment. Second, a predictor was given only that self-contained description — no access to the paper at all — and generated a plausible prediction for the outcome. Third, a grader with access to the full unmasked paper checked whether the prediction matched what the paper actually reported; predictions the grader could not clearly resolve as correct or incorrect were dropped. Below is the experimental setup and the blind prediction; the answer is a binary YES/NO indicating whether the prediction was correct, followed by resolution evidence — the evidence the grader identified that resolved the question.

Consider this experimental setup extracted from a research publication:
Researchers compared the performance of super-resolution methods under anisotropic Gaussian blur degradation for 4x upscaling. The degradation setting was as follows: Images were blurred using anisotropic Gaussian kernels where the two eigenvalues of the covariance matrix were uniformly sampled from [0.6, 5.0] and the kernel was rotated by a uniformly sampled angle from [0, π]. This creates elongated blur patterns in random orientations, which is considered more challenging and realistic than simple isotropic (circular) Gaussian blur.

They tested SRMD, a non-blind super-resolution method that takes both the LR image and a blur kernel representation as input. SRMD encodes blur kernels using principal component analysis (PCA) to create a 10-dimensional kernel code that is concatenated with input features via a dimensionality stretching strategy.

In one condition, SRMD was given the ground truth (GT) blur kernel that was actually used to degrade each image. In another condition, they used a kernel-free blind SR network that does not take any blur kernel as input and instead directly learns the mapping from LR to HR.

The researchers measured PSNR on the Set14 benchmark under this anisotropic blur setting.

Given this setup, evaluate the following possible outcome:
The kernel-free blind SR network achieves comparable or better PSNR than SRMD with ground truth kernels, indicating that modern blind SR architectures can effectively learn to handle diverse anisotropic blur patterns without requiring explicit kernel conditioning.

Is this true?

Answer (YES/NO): YES